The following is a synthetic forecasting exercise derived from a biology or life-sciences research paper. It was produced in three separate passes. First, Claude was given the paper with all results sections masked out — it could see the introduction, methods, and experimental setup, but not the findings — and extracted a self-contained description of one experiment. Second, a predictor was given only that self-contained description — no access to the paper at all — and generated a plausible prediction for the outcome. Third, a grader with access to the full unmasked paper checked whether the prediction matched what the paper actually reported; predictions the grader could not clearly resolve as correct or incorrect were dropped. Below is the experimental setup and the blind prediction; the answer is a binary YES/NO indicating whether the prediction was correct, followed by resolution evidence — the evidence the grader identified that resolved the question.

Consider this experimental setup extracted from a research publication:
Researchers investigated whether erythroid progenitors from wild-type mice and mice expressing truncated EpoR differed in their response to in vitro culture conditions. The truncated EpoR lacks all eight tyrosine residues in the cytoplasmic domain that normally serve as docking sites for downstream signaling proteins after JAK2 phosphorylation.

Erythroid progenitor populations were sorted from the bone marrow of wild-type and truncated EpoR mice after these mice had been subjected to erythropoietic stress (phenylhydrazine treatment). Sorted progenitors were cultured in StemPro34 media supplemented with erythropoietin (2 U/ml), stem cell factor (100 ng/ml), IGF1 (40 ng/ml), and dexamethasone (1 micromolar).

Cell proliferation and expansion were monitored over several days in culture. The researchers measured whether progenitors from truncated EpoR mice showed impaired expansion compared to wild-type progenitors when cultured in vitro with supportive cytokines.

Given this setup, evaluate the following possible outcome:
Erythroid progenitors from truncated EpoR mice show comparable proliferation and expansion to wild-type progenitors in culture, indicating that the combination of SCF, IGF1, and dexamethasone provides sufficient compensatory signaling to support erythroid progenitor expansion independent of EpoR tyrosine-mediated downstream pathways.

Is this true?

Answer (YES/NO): NO